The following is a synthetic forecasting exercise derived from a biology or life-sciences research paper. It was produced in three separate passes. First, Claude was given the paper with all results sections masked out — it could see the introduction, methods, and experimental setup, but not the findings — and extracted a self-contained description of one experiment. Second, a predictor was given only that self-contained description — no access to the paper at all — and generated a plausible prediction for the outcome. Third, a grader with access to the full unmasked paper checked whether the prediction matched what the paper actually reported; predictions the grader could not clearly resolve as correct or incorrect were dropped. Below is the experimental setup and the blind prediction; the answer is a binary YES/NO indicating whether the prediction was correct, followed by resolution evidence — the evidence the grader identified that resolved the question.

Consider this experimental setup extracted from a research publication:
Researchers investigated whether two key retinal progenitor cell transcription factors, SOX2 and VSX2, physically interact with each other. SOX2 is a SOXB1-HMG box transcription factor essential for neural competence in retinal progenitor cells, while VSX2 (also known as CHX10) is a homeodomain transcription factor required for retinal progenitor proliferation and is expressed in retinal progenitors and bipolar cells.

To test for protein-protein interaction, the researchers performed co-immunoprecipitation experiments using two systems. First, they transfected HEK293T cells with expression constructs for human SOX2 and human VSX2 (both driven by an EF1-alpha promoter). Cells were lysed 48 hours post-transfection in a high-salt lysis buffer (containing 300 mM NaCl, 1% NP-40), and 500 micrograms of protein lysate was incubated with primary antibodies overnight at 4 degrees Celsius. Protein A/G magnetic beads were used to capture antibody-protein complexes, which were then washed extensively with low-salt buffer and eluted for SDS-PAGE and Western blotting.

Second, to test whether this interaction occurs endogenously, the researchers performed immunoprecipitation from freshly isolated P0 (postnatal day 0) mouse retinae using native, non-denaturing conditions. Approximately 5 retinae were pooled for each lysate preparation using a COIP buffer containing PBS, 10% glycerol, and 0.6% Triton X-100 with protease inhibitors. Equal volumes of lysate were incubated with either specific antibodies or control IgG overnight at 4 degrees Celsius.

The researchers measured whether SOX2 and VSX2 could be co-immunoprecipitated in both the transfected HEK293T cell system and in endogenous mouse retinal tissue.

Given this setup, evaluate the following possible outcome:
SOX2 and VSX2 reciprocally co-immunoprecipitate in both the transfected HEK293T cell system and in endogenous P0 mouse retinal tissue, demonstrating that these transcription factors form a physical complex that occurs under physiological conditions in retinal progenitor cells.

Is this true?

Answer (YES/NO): YES